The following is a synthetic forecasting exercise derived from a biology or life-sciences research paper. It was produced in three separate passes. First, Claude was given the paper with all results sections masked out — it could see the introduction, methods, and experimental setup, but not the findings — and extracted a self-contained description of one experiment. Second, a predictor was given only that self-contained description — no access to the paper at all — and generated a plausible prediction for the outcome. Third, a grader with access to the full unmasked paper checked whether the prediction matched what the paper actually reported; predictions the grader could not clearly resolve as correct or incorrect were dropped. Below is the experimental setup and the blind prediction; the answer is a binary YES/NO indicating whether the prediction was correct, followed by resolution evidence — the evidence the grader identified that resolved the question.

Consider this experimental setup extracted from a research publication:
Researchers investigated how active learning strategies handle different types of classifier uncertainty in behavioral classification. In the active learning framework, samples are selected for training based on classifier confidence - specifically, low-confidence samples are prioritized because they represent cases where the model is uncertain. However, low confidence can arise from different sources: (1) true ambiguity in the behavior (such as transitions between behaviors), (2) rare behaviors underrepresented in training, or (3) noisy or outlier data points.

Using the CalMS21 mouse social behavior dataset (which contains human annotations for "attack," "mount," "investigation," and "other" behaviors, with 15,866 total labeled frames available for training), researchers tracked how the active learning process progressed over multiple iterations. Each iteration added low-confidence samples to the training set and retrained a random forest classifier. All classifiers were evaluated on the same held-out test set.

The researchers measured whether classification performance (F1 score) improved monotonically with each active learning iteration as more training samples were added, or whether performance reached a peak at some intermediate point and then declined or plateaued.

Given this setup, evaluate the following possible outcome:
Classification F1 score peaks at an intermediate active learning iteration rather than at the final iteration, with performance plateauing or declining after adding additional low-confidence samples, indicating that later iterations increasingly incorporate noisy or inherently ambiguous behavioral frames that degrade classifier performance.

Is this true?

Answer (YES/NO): NO